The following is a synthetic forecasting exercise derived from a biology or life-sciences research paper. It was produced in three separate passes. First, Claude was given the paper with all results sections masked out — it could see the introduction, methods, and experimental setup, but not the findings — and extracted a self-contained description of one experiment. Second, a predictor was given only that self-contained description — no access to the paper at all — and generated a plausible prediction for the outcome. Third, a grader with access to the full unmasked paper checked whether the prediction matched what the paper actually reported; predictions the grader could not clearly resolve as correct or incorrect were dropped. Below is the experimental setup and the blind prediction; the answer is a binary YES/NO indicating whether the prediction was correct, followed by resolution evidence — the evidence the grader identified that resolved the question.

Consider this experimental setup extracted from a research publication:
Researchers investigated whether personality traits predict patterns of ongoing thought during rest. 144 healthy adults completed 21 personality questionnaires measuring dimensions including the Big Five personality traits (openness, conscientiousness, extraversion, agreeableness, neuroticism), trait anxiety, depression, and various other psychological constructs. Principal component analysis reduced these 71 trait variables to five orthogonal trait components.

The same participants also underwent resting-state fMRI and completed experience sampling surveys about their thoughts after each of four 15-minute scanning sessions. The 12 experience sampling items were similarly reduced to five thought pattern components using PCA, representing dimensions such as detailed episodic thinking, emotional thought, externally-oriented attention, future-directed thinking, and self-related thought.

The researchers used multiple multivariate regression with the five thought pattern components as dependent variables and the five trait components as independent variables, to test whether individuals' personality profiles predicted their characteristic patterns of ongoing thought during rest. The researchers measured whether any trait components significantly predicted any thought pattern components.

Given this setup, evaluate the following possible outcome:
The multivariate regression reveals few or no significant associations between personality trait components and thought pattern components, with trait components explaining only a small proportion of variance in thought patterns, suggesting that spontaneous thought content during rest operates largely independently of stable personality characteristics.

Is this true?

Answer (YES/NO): NO